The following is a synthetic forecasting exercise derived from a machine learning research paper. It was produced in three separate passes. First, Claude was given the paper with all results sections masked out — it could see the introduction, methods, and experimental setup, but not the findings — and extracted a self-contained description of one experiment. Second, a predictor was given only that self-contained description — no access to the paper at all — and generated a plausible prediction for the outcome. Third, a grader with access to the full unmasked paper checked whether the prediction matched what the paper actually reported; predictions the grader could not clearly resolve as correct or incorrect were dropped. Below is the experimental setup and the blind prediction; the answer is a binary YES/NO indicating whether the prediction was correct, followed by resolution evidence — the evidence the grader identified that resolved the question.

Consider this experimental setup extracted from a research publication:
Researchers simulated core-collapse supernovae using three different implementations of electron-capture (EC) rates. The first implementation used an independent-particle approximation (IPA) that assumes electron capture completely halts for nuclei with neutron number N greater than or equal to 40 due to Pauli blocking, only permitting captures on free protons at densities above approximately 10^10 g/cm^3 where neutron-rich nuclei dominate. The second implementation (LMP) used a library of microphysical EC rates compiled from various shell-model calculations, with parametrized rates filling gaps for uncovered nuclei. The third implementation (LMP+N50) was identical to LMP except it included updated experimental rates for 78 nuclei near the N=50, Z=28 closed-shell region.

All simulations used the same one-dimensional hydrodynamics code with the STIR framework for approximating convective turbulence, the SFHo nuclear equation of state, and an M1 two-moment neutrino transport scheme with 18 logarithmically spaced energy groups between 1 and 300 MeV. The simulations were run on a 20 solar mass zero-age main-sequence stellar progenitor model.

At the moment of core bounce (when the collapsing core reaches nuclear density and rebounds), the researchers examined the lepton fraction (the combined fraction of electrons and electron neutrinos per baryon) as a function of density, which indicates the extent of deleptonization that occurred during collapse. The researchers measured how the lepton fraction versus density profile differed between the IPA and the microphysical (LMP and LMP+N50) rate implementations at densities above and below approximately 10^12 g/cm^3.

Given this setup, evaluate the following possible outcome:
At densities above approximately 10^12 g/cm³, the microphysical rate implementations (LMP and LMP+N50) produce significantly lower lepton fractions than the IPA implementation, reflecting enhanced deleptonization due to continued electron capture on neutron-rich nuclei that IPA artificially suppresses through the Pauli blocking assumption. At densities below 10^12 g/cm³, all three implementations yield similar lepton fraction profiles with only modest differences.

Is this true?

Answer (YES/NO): NO